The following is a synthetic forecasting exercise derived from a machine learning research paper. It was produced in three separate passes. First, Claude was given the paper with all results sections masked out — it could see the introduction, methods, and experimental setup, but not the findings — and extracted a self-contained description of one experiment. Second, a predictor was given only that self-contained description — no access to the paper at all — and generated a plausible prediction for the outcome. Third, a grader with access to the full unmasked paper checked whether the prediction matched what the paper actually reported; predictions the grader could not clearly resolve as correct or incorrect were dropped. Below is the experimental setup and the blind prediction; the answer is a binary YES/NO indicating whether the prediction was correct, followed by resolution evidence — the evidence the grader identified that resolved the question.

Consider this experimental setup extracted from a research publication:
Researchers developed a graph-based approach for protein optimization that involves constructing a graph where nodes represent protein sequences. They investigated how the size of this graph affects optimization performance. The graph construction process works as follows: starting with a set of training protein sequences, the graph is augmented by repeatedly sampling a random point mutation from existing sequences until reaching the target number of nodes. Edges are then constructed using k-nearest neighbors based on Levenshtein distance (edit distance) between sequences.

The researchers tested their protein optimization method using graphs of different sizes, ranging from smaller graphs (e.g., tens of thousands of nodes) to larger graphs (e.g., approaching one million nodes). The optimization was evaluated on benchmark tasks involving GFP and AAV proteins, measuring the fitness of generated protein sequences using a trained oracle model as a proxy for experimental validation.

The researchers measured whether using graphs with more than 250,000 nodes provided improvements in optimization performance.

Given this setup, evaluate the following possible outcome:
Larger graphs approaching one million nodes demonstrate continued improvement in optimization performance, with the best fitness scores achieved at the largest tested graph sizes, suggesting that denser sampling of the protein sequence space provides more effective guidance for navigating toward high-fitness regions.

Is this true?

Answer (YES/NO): NO